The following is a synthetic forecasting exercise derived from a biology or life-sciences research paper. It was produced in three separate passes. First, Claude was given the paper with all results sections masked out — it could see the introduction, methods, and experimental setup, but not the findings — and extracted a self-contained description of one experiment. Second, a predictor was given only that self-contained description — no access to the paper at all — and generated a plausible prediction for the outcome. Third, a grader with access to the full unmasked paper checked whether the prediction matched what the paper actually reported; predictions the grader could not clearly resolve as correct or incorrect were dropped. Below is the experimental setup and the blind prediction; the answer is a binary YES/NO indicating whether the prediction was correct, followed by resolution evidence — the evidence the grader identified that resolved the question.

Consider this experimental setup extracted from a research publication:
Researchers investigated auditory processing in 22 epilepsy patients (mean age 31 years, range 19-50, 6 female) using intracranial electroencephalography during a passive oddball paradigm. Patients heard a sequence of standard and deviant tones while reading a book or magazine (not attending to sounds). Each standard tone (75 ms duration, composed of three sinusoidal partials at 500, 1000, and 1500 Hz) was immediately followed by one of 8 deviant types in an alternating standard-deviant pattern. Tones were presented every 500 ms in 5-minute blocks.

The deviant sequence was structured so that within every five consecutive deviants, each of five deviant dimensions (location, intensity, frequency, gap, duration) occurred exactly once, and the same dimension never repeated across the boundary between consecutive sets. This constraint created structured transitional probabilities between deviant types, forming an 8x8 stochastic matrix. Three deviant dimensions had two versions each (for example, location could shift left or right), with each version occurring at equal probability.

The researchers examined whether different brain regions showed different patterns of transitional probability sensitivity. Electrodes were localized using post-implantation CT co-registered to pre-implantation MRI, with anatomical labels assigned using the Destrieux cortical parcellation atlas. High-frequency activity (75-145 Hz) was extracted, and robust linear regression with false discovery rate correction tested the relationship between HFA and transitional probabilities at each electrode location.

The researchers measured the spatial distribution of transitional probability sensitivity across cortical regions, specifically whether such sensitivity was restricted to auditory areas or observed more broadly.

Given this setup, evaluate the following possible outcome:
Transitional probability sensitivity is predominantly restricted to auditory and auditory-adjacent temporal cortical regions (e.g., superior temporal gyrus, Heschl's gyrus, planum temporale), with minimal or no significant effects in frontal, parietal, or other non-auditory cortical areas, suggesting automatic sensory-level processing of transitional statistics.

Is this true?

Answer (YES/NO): NO